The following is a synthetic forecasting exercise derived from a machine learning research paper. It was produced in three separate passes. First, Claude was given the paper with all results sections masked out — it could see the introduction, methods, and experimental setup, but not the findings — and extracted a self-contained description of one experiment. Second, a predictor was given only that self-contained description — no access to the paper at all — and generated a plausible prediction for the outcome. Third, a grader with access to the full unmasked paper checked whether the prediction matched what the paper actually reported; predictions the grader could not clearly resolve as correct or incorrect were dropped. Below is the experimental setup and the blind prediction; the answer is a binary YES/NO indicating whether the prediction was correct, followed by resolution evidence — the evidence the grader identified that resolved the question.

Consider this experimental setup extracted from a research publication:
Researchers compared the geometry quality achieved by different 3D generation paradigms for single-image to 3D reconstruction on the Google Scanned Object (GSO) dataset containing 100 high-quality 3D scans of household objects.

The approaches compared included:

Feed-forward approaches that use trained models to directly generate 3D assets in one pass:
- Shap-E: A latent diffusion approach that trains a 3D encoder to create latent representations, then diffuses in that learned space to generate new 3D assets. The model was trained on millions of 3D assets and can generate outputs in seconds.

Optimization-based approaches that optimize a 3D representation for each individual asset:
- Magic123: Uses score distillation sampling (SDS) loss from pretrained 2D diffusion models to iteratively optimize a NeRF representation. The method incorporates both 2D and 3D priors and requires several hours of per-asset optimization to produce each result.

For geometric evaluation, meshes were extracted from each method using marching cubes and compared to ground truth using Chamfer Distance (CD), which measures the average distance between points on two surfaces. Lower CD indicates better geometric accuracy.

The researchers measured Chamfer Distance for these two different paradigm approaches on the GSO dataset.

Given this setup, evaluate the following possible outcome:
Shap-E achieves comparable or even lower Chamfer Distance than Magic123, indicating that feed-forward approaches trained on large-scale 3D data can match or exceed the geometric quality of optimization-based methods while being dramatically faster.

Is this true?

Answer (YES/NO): YES